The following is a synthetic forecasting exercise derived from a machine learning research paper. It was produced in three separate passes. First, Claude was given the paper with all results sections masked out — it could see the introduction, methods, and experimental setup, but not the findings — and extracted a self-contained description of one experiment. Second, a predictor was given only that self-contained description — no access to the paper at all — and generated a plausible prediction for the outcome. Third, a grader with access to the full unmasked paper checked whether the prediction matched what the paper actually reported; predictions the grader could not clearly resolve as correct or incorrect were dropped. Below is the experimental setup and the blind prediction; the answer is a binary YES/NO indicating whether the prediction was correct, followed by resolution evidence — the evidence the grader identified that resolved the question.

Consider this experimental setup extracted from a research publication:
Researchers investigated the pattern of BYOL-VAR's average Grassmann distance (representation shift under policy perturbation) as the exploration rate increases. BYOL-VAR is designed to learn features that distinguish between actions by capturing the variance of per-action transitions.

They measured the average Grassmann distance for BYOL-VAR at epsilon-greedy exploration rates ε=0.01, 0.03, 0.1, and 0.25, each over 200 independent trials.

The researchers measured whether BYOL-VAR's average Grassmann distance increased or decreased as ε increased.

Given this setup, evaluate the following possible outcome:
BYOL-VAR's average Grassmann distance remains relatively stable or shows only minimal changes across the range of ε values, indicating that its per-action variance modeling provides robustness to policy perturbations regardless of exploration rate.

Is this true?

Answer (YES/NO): NO